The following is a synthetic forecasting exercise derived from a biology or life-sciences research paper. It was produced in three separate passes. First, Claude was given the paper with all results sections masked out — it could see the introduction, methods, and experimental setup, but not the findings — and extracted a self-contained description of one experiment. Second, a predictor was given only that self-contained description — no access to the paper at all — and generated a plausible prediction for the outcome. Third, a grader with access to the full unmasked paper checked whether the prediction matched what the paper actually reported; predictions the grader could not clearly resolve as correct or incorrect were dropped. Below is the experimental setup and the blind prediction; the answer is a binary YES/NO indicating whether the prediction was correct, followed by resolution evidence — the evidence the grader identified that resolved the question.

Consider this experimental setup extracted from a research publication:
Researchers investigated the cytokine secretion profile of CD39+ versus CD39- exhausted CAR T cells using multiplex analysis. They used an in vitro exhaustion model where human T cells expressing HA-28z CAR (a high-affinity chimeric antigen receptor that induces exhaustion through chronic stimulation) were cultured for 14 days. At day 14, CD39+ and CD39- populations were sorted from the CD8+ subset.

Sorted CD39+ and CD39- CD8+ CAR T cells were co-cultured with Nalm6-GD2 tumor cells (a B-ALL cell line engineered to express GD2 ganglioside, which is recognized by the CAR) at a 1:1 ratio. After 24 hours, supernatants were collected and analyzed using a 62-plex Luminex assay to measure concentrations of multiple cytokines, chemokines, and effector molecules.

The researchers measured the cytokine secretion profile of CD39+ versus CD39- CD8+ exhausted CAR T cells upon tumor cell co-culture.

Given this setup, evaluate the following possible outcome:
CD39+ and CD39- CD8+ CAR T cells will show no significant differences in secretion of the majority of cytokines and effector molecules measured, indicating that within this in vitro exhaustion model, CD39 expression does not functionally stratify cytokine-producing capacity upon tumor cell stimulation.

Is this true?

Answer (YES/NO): NO